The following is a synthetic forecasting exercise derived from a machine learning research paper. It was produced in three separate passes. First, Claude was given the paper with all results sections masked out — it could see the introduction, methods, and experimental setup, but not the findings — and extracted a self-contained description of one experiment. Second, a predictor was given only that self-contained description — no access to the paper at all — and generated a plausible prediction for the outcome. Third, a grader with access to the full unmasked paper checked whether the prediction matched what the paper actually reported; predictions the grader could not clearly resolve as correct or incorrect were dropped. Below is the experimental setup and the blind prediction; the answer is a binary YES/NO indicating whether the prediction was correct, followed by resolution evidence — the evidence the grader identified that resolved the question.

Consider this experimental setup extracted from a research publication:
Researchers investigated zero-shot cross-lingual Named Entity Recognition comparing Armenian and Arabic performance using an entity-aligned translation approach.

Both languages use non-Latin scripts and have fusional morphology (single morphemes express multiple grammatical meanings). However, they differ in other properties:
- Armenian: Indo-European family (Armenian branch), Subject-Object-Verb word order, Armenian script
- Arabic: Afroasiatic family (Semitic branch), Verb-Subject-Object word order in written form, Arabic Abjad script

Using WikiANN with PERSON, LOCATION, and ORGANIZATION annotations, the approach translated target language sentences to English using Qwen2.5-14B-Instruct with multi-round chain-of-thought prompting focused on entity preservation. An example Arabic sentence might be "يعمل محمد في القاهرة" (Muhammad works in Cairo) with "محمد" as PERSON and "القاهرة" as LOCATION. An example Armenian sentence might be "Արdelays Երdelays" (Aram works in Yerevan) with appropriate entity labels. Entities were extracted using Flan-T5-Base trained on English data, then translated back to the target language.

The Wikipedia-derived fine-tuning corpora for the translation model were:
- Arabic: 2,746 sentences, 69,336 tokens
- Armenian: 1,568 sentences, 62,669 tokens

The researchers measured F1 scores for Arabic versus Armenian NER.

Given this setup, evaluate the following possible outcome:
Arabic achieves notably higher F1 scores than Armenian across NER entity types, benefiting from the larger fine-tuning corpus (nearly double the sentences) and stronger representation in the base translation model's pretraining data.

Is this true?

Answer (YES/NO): NO